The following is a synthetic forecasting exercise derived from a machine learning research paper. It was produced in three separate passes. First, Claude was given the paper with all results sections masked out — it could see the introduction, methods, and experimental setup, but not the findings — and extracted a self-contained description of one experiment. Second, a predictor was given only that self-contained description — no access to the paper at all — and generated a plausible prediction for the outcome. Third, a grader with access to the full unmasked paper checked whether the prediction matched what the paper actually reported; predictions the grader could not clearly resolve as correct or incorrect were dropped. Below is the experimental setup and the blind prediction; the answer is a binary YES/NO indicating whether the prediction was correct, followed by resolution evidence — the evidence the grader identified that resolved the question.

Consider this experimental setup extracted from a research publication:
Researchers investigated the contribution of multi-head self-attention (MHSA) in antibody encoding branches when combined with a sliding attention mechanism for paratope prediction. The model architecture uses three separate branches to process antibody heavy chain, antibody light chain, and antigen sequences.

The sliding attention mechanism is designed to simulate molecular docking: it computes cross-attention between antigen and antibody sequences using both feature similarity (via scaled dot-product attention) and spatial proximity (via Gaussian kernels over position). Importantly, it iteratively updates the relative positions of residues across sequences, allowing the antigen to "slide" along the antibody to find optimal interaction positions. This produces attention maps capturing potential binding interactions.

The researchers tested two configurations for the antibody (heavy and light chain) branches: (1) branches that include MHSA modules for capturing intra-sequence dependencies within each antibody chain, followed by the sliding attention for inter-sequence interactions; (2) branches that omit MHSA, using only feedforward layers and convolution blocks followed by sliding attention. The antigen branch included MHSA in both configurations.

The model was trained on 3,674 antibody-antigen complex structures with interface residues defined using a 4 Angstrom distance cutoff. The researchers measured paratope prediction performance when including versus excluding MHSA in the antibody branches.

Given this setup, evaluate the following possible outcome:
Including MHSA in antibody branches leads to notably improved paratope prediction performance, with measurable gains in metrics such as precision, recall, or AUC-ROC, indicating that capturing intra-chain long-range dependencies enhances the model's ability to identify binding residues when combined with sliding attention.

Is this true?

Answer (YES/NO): NO